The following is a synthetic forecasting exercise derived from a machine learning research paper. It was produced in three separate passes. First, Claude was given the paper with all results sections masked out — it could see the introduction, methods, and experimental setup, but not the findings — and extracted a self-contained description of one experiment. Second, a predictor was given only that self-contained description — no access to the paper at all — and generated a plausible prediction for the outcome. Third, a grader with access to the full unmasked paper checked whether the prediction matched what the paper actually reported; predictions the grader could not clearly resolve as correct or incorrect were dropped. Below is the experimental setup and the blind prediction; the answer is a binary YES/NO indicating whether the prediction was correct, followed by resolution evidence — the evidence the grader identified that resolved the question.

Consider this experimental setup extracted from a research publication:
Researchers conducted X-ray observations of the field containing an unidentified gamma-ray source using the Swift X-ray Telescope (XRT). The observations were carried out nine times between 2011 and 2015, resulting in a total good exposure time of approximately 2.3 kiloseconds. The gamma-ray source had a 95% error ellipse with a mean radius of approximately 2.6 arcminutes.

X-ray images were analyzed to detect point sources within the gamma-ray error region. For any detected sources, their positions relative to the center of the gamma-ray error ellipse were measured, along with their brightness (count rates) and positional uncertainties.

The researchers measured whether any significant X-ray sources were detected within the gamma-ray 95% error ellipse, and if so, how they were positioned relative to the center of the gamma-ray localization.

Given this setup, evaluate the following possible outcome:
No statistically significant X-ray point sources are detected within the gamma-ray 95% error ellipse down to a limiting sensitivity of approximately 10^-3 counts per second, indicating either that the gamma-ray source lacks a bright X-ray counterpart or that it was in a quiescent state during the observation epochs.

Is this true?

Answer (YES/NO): NO